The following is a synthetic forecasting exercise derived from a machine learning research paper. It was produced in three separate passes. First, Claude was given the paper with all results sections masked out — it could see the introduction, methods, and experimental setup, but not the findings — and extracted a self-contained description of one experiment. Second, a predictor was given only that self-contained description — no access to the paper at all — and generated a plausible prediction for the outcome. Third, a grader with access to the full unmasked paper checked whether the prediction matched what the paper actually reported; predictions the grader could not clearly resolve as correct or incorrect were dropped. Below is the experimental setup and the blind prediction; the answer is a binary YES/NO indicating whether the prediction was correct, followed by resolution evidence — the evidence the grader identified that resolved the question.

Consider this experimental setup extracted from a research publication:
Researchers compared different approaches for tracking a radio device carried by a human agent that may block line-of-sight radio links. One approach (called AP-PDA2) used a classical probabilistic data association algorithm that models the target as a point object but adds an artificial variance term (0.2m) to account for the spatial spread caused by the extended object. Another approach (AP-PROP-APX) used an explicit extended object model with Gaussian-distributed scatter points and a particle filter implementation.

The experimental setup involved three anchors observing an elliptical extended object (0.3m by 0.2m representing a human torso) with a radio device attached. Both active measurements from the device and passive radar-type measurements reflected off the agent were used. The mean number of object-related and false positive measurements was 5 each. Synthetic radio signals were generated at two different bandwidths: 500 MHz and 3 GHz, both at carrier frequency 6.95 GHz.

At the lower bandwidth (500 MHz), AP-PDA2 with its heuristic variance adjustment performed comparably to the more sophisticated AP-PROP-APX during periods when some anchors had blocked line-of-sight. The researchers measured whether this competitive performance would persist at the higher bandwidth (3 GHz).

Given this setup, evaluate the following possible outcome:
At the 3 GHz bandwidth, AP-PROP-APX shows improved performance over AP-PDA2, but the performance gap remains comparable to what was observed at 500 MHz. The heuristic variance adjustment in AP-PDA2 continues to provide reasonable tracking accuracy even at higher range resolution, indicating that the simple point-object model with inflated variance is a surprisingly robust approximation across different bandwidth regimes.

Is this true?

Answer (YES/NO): NO